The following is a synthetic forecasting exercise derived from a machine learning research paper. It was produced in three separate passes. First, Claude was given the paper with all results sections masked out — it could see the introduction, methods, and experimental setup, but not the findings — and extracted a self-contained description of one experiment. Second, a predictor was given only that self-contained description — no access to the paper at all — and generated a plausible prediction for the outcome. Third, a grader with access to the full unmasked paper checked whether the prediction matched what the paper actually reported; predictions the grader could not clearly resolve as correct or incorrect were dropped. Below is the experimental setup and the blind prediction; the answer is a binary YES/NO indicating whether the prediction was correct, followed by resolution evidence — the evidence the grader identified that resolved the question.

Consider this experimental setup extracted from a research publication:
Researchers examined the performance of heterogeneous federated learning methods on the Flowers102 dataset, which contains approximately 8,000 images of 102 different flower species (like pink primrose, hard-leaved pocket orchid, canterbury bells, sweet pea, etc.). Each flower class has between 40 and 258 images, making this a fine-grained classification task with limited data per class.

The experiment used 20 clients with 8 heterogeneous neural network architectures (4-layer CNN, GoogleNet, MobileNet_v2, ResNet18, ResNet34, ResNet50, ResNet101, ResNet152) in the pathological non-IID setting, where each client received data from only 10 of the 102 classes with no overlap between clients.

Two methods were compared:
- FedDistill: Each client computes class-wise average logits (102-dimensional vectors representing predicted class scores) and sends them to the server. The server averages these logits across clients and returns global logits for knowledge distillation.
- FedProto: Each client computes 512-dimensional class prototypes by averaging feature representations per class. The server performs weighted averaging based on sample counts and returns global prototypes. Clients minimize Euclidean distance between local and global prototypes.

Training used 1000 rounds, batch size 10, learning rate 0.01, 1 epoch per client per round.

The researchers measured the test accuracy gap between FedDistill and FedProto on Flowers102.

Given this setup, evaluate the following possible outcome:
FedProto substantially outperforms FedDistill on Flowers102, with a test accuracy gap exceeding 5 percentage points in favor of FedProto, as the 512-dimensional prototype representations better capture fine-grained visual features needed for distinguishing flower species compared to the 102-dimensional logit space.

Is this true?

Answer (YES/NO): NO